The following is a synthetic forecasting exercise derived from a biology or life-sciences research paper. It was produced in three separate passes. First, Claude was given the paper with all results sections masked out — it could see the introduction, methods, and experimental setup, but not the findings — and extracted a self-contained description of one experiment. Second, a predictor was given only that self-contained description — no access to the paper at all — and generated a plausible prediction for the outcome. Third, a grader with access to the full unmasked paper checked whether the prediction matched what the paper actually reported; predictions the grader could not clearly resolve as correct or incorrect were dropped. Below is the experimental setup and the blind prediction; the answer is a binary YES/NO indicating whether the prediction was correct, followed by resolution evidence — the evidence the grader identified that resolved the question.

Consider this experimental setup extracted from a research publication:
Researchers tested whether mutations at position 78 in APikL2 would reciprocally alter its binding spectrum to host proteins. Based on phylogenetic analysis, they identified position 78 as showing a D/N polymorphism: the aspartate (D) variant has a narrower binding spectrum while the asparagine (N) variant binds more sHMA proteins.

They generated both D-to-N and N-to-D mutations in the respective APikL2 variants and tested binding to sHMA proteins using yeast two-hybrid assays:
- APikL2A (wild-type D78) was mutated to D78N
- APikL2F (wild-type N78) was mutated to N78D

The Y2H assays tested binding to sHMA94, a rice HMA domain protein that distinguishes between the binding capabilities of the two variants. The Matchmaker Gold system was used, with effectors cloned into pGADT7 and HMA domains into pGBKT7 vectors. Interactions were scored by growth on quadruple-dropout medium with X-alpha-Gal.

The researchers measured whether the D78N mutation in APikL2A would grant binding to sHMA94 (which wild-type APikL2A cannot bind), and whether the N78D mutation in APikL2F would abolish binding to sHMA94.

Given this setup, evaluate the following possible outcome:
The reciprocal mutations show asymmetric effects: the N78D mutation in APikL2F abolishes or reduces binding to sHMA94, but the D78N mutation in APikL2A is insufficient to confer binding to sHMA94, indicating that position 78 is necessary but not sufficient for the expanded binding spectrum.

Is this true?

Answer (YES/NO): NO